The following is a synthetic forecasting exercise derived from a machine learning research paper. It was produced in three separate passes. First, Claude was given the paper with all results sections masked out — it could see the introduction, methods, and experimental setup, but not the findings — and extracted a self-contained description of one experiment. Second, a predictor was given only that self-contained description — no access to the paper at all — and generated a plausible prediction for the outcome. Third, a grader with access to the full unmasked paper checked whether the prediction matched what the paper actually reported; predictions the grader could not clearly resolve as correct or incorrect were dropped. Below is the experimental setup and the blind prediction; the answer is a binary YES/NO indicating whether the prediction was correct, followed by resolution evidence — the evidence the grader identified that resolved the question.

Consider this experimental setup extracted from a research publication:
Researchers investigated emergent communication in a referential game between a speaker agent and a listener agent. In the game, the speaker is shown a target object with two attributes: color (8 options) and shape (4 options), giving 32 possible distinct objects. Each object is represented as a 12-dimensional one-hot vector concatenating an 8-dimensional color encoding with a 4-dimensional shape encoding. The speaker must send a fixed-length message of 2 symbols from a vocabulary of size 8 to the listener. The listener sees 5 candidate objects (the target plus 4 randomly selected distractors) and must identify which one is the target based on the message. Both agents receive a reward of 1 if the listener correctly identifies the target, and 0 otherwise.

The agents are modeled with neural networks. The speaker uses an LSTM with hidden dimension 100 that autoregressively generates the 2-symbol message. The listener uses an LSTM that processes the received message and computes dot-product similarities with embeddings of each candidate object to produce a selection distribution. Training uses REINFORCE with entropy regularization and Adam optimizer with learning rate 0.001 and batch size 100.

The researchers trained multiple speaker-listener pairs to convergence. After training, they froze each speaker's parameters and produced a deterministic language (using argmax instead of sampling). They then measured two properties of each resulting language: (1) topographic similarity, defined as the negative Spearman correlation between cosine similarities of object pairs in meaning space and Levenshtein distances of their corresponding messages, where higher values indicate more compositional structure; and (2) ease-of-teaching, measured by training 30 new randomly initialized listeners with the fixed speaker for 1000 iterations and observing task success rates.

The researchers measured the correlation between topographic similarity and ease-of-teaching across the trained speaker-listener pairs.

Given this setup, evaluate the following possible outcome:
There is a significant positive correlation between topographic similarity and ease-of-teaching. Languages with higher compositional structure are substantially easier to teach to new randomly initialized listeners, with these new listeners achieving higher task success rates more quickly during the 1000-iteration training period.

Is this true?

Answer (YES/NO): YES